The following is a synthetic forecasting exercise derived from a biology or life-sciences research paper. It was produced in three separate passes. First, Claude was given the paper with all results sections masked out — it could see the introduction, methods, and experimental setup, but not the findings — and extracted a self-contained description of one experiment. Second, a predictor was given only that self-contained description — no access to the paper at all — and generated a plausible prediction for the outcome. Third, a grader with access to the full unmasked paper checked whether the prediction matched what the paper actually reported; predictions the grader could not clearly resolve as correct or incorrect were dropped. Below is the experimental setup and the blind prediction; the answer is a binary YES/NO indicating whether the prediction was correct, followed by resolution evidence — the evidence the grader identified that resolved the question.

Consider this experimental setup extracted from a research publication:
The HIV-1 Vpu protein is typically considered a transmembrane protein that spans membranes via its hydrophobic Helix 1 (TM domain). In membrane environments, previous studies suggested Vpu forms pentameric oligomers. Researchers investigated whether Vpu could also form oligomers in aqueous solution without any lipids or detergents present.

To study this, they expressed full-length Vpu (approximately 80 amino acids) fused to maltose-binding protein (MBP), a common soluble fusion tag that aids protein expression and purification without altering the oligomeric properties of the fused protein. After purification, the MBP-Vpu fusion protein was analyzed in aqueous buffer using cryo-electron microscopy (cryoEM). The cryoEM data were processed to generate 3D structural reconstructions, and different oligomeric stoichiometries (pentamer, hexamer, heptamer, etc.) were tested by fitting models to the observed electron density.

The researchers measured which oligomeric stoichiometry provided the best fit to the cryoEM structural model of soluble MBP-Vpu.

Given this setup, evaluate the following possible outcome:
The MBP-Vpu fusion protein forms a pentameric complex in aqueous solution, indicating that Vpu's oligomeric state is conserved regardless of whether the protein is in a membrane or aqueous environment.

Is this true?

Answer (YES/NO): NO